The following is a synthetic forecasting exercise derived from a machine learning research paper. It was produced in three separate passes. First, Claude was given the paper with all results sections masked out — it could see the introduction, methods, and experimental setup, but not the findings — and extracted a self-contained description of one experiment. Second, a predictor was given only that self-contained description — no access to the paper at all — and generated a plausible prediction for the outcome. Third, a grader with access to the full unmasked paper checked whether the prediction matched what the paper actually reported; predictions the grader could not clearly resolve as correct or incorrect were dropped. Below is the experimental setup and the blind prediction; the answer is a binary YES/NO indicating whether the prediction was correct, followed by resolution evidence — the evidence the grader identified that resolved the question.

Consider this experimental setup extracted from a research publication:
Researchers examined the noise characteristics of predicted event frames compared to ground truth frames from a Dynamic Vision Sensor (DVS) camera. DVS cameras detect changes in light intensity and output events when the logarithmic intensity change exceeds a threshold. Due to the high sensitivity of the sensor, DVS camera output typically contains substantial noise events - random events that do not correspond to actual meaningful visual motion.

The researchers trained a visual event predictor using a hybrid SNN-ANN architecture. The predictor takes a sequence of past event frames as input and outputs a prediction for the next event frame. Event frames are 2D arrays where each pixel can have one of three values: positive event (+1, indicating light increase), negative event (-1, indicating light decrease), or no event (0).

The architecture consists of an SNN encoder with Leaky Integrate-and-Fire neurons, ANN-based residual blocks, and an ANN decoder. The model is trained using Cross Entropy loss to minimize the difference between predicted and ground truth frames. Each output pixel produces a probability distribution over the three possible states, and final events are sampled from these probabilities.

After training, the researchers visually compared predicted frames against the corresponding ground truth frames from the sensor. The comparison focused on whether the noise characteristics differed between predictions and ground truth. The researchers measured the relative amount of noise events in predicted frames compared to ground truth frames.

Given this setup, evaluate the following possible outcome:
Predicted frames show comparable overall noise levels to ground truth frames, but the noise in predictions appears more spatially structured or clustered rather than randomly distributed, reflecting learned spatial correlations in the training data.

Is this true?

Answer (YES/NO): NO